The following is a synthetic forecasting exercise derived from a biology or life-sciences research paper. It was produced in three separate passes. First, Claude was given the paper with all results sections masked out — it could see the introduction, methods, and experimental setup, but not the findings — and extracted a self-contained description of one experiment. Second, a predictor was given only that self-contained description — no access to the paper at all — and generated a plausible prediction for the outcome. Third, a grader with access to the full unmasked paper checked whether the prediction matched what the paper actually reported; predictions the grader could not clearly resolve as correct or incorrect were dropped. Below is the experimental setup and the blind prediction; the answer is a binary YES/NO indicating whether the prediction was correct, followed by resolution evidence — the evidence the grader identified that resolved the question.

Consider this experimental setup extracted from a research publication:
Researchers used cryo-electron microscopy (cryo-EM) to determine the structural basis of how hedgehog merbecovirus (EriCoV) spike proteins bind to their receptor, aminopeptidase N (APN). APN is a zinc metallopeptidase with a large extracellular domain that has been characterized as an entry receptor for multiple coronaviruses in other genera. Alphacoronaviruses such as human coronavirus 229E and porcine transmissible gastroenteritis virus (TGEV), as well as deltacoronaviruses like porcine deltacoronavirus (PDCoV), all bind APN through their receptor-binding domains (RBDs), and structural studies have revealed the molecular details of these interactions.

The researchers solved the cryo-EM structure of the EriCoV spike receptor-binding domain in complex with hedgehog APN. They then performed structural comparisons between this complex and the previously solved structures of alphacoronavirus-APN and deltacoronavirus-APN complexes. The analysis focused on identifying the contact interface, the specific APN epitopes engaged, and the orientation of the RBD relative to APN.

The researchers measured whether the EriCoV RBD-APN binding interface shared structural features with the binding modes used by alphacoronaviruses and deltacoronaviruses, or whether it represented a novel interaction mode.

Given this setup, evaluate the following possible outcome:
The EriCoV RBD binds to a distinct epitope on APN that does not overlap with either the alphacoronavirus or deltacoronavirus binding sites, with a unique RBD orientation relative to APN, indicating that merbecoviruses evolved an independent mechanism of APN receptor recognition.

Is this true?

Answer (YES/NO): YES